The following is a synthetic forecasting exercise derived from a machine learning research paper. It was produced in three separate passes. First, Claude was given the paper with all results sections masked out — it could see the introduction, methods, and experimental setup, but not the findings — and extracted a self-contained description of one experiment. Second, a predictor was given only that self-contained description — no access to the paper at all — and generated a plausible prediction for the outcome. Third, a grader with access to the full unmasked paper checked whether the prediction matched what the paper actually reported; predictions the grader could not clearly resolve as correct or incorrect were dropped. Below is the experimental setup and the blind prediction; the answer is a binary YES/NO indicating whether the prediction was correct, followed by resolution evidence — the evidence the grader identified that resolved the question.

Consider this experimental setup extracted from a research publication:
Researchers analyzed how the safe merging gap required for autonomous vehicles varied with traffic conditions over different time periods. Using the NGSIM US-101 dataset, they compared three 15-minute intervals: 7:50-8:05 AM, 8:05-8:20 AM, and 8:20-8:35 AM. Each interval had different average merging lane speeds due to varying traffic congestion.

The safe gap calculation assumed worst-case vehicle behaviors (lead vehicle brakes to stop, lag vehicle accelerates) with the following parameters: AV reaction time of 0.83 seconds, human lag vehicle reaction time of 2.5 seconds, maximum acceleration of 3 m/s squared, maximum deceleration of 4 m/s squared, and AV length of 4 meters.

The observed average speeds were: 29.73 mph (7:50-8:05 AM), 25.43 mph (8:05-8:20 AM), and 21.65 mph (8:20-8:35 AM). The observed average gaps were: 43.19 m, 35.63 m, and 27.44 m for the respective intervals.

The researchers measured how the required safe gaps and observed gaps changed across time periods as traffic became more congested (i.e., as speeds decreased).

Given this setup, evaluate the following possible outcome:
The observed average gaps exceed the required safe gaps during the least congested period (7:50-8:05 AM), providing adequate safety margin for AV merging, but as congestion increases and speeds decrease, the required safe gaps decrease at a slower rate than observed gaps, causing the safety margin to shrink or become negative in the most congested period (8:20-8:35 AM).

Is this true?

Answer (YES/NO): NO